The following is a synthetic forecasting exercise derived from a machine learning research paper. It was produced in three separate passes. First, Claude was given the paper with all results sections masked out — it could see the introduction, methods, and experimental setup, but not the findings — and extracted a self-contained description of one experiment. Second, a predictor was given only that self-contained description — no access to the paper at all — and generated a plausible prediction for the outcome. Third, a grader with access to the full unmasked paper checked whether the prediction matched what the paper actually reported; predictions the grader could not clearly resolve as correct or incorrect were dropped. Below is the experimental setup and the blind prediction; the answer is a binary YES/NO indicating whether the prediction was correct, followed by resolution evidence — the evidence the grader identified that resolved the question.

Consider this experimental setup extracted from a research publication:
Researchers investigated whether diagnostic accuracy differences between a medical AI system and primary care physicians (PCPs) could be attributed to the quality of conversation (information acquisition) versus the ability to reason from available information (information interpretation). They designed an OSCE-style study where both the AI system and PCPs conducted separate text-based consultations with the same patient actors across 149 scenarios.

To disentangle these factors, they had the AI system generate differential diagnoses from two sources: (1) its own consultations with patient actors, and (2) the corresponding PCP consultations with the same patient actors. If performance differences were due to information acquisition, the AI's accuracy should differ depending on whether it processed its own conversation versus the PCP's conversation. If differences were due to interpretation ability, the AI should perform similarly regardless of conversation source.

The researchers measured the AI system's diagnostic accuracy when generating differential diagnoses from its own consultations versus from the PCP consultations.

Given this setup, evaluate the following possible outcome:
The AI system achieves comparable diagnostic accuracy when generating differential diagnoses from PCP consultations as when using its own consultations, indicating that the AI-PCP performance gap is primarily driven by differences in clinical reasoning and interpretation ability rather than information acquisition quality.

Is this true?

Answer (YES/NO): YES